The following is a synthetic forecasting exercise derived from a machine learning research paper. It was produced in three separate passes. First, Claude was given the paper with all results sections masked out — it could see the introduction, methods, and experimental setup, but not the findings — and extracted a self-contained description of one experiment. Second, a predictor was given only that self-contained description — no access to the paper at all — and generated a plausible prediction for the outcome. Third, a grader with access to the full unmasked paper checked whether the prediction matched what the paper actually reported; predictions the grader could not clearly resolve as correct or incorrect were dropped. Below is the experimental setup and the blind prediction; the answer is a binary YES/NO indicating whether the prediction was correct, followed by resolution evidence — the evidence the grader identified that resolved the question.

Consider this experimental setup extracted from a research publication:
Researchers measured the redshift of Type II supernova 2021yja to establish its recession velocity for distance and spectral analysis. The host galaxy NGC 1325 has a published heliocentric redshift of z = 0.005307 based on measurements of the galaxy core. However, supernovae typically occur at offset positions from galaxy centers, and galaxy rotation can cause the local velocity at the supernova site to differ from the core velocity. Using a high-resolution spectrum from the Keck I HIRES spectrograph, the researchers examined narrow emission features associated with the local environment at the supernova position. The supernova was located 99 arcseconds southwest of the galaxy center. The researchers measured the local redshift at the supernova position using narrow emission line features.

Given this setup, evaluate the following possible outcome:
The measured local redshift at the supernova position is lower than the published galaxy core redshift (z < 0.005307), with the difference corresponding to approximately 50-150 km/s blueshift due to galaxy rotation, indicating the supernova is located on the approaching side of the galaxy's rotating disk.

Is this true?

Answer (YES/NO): NO